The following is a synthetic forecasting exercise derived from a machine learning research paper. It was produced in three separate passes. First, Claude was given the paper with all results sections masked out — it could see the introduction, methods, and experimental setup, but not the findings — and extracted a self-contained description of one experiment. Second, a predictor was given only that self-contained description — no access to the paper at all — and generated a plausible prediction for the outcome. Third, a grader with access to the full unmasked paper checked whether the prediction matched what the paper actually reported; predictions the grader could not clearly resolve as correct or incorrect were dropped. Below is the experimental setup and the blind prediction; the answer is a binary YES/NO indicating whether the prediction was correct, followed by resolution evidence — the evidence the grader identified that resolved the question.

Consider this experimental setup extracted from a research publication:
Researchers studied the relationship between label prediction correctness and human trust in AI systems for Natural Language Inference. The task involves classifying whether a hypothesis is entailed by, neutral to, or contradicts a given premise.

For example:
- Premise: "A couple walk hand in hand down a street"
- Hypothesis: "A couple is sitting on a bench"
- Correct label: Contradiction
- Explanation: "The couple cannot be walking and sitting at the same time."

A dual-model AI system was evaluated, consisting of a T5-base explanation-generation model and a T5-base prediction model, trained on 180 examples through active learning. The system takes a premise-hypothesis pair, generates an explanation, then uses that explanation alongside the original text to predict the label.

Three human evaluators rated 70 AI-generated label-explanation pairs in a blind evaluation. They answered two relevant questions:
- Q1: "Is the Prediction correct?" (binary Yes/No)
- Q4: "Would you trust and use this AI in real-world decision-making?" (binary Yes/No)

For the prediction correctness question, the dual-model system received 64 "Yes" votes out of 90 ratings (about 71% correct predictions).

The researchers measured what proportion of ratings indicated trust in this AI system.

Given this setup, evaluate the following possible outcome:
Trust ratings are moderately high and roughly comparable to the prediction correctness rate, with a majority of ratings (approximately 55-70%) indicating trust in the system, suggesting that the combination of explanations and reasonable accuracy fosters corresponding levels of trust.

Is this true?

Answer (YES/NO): NO